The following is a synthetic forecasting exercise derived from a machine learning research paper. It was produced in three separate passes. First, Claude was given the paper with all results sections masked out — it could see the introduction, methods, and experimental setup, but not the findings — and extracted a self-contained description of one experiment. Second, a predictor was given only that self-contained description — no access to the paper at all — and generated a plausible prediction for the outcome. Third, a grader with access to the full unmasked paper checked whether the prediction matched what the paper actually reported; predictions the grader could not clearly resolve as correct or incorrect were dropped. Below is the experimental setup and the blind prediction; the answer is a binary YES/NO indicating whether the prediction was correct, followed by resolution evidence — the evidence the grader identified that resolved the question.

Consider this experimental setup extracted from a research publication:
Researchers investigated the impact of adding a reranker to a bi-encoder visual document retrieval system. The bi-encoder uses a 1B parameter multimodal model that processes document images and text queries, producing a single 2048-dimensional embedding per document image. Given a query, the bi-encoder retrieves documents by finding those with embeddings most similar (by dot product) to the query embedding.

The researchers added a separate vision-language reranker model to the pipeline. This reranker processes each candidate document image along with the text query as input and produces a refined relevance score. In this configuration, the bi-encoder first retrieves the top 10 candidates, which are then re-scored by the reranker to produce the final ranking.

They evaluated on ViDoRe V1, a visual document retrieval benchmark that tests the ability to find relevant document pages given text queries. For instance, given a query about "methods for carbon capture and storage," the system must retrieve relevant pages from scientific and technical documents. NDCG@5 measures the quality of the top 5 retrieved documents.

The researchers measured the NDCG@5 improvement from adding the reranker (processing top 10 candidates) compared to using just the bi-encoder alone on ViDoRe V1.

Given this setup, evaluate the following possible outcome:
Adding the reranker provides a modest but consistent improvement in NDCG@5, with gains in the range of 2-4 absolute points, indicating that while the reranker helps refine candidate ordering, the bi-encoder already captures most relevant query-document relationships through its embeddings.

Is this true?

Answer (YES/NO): NO